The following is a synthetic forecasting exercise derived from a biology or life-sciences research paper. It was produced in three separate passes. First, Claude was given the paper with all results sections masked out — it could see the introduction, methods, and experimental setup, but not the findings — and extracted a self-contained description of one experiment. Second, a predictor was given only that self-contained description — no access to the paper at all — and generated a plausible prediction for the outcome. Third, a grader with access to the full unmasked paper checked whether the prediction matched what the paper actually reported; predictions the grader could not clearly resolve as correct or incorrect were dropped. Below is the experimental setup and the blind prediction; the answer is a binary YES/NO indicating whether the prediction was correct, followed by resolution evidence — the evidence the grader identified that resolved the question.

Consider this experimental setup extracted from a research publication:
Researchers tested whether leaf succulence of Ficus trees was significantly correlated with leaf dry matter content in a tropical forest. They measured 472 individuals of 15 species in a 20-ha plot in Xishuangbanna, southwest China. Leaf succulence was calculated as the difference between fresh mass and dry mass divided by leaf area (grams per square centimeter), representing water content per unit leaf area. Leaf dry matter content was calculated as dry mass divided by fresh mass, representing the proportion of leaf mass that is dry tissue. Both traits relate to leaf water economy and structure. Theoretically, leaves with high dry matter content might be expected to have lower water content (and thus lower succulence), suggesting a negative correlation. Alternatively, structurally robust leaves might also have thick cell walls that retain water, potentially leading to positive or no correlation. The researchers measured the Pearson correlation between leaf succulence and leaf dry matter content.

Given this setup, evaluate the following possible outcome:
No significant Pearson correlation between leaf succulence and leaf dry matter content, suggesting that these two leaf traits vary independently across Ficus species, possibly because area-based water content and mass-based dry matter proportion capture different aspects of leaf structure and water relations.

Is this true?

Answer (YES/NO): NO